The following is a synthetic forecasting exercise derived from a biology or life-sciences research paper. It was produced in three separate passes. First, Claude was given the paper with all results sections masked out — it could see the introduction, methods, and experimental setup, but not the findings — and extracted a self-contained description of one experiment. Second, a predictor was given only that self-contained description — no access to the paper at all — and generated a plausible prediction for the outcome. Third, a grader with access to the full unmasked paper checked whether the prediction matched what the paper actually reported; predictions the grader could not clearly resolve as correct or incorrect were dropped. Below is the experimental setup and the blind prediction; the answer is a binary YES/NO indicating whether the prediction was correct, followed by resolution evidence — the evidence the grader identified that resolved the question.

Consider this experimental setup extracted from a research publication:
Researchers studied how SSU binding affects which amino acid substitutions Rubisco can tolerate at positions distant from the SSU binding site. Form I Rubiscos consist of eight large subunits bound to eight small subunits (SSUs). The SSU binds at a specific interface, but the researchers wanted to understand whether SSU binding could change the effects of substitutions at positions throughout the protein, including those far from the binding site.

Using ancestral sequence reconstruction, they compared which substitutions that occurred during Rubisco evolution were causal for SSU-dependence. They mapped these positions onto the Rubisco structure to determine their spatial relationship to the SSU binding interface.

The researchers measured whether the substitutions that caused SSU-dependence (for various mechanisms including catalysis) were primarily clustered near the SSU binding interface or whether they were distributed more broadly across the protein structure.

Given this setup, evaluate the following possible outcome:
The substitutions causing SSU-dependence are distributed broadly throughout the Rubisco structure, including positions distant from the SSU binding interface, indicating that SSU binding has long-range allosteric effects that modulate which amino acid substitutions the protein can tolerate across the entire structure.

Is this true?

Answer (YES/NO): YES